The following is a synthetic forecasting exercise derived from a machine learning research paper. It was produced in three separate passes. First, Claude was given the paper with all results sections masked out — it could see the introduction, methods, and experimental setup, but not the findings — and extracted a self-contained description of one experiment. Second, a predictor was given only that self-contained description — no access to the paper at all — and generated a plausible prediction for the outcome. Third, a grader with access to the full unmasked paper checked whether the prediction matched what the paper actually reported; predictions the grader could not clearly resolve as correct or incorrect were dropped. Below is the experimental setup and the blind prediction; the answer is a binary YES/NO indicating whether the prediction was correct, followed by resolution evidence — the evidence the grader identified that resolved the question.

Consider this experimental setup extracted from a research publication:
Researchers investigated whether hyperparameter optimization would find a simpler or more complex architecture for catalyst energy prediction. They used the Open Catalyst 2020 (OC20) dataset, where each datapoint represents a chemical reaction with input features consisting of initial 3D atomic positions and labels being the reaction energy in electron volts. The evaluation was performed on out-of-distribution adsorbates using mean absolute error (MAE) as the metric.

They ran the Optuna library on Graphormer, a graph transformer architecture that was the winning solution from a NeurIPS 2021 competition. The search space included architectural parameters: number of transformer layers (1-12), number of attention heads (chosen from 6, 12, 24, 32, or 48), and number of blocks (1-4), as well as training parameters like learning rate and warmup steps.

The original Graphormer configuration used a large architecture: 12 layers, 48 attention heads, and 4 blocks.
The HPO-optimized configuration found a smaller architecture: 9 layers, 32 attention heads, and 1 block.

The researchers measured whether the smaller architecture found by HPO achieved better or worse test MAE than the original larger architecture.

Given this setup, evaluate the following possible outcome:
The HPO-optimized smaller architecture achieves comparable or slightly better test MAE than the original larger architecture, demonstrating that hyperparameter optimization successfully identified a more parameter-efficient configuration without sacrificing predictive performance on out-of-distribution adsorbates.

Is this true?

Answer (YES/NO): YES